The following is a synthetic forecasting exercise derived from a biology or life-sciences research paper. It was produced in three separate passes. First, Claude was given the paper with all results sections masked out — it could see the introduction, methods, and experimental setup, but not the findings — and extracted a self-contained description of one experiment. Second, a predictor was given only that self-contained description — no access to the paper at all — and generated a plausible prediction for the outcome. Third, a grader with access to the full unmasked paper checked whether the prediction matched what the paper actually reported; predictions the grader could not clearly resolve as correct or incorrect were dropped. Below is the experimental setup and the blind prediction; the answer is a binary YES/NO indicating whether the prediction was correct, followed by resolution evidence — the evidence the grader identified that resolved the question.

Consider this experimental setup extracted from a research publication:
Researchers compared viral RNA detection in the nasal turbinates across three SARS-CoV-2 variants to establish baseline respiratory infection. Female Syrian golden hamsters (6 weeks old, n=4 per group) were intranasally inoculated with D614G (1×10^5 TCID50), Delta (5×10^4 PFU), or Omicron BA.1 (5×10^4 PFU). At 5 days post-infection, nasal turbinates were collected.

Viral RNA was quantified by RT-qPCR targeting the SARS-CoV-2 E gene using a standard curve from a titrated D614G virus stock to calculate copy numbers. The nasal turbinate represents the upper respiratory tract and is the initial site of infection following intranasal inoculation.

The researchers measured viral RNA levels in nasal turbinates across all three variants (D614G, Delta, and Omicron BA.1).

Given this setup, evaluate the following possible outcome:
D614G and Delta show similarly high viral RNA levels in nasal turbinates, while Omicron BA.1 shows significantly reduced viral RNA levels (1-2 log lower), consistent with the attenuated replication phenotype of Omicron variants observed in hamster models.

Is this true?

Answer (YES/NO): NO